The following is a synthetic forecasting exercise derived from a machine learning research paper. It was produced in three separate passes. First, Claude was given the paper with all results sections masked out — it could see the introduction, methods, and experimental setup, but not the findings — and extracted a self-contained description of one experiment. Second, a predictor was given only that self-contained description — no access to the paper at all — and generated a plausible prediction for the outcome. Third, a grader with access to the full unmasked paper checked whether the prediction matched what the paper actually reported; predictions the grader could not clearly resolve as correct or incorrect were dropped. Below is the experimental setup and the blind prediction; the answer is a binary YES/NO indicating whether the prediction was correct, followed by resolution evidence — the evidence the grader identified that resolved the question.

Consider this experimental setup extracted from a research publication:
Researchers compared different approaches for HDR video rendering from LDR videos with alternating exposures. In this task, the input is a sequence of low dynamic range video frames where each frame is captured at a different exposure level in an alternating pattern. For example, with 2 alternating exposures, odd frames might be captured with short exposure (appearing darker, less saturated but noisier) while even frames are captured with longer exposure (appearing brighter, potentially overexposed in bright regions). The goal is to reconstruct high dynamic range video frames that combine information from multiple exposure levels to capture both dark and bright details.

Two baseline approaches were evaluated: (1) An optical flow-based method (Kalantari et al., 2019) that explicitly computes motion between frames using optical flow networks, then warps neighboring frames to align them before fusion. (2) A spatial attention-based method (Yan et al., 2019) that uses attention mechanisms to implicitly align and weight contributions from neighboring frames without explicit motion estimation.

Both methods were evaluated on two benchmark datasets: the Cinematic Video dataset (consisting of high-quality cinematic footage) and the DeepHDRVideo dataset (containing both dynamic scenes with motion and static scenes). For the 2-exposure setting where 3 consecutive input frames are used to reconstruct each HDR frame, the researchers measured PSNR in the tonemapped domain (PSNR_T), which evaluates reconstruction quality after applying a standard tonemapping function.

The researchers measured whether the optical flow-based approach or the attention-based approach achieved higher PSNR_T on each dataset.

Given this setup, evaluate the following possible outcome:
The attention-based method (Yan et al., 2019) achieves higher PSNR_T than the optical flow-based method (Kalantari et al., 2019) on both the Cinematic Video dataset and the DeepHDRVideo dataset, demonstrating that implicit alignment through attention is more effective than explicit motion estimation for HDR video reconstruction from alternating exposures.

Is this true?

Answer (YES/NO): NO